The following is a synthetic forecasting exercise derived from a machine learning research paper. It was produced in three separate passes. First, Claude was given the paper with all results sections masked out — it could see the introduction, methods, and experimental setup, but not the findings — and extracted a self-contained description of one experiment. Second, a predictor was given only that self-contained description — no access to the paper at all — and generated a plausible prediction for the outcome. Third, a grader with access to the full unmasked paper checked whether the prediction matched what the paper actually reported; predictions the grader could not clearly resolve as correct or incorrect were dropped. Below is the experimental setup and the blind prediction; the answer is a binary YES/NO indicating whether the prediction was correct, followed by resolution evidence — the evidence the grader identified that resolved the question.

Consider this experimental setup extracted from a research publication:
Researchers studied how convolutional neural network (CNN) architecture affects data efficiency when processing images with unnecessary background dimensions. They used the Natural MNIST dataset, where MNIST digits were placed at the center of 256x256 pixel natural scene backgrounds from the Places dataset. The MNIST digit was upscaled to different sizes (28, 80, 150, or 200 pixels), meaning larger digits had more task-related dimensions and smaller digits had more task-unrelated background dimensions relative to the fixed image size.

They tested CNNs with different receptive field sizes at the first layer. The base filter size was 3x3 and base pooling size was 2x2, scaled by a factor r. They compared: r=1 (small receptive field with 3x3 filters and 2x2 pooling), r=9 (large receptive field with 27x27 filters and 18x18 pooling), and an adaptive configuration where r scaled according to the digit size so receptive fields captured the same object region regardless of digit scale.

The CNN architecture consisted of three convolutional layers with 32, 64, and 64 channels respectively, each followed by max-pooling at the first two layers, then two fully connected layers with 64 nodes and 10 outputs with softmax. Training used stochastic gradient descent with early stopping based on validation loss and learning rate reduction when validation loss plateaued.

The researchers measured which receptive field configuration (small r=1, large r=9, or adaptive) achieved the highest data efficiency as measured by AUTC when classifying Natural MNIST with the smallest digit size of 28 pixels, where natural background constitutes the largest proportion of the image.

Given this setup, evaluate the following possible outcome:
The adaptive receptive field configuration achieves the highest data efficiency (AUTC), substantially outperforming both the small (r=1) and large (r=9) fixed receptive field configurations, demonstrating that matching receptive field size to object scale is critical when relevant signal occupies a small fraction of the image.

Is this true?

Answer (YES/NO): NO